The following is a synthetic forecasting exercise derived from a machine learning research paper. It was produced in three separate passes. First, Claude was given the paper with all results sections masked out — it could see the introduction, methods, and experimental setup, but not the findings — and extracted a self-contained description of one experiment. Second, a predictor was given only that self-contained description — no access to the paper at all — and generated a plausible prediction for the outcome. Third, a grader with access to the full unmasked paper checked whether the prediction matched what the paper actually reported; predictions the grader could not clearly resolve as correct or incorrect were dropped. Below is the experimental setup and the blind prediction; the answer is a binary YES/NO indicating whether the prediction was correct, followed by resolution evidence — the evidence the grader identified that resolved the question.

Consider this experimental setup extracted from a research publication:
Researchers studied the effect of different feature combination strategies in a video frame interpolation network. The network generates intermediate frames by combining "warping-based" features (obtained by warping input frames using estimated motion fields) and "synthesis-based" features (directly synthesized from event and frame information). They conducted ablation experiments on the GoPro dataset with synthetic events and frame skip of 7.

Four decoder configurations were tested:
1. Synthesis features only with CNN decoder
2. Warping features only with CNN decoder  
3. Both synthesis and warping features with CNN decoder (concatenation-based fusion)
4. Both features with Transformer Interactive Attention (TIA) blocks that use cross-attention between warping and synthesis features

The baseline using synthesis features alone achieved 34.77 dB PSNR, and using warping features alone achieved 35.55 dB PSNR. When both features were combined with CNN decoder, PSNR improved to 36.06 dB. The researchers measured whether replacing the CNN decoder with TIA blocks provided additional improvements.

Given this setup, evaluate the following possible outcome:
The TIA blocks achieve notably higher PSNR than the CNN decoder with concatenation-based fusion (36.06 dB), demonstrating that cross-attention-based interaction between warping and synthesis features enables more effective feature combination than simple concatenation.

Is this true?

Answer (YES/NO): YES